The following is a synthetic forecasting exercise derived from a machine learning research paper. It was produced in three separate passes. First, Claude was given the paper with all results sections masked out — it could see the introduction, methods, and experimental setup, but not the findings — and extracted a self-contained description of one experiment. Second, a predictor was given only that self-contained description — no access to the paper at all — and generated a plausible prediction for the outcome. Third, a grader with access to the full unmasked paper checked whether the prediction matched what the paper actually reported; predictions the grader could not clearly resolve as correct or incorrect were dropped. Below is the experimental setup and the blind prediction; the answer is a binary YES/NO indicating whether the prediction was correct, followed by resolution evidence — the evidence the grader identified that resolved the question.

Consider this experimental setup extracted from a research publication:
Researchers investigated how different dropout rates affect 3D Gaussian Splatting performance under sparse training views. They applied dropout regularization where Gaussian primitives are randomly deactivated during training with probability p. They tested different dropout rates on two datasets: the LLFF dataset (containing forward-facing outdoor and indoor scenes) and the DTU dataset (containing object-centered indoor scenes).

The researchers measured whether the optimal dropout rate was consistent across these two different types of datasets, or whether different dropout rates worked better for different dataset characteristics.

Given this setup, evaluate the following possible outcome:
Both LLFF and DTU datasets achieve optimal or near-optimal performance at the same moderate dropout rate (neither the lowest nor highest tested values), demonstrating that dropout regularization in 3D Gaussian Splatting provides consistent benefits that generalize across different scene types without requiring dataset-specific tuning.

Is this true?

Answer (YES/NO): NO